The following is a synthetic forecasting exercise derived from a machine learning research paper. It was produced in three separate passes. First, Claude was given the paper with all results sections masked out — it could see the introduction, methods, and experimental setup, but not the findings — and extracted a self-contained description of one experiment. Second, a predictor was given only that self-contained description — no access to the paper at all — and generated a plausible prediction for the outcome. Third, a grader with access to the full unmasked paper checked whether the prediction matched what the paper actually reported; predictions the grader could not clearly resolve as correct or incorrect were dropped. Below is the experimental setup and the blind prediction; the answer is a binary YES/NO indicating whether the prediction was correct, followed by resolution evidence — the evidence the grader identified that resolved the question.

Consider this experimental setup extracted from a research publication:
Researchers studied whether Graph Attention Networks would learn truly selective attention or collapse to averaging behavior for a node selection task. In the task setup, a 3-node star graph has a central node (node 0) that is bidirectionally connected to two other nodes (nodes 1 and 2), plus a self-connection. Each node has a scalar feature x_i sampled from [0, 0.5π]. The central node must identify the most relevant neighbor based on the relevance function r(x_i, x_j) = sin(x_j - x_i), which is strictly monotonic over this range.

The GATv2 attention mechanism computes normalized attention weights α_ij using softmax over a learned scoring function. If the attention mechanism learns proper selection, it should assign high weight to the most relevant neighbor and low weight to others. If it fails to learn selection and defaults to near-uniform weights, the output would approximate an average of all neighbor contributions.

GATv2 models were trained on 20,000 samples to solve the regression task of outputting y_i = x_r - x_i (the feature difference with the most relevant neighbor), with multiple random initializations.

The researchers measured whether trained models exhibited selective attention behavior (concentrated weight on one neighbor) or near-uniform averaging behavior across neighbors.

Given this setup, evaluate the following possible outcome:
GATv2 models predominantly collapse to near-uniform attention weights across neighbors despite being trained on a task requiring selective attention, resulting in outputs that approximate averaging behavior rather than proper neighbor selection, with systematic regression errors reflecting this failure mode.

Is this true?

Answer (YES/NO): NO